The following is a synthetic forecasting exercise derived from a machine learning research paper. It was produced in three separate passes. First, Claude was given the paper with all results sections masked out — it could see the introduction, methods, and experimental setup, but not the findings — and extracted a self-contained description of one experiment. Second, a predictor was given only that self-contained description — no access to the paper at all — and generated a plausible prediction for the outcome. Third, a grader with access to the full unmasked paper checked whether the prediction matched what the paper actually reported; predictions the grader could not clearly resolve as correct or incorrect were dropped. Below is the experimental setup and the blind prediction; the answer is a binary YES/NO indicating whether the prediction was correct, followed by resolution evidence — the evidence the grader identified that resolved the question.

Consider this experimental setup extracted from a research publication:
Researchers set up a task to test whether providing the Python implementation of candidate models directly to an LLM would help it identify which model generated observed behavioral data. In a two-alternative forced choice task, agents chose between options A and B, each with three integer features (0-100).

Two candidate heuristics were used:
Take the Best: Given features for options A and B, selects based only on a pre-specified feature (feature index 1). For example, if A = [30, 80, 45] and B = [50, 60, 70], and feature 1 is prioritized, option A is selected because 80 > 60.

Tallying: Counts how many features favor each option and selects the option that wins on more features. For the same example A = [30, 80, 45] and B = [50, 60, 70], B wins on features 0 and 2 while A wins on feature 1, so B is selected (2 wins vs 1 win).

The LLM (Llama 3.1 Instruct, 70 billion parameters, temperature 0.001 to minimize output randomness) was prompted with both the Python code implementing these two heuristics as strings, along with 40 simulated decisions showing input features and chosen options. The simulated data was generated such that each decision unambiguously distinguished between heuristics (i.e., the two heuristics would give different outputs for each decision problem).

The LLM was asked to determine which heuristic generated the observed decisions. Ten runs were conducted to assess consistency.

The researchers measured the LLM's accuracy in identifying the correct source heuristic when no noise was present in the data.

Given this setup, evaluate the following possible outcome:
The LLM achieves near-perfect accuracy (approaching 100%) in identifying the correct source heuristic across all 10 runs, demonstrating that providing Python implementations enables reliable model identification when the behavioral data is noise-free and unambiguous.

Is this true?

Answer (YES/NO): YES